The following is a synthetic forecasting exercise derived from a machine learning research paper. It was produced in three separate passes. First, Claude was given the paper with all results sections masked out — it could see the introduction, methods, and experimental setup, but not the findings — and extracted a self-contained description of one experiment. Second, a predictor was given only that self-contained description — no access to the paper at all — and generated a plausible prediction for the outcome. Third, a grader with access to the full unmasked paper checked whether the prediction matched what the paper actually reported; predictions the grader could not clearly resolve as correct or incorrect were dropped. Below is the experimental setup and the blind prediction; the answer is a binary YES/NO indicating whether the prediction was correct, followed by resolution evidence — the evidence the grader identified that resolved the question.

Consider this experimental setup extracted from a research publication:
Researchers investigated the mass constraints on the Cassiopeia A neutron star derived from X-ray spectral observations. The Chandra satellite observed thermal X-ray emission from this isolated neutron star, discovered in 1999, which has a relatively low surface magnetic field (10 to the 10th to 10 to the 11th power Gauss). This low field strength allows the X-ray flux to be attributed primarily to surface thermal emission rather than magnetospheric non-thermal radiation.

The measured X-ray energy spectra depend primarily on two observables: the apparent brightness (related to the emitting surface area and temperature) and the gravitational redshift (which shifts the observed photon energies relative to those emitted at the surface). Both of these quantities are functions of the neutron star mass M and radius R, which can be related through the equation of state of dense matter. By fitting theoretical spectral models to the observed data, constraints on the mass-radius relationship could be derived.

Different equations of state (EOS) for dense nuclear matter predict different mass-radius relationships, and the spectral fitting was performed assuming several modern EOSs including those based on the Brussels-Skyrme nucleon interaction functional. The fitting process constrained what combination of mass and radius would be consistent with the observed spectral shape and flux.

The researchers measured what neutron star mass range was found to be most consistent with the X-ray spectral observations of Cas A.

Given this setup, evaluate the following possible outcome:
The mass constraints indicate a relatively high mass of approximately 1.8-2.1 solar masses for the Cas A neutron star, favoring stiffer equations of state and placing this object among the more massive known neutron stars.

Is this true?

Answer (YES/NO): NO